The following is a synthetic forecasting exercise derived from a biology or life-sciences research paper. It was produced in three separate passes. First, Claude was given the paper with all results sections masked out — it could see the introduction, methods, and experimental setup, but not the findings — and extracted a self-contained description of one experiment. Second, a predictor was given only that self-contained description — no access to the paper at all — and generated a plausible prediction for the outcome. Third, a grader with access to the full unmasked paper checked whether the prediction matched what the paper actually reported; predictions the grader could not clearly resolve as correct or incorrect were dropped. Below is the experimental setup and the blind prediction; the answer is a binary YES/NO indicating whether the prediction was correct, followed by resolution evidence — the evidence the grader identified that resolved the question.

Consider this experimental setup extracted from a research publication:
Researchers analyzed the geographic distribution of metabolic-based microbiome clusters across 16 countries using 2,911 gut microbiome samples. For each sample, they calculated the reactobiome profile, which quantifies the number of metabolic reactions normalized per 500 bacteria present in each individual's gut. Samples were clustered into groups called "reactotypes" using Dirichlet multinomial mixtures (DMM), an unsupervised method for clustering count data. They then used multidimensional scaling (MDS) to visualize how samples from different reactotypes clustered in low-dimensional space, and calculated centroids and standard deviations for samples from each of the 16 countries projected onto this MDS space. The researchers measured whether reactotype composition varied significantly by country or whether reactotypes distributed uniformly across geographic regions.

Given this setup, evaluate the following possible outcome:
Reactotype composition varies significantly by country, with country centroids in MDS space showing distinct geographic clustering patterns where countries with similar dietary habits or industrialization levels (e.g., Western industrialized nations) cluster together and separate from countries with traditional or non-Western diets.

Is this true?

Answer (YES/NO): YES